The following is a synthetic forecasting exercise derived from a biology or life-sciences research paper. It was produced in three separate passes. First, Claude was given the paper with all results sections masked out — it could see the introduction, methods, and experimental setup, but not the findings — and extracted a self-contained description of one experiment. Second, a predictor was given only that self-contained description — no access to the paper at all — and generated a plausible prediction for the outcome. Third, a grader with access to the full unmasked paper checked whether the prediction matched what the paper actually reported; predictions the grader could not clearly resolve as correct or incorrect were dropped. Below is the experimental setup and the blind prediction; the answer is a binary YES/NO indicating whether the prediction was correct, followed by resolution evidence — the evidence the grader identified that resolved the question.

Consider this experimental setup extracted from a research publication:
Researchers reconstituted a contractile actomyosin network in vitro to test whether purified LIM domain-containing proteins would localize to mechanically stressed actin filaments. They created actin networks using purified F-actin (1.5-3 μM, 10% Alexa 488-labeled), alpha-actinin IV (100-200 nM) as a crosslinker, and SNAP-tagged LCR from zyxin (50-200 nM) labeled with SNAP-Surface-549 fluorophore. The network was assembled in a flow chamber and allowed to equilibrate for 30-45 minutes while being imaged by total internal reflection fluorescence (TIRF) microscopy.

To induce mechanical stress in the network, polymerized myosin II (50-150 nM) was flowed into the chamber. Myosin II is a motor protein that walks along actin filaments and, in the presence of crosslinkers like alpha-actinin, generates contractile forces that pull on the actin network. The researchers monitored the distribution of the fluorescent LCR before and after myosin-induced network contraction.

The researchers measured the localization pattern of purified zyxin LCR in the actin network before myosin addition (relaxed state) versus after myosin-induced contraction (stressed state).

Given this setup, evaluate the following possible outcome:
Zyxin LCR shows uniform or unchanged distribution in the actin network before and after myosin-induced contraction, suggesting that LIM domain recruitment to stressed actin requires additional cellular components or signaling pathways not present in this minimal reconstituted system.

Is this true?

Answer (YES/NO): NO